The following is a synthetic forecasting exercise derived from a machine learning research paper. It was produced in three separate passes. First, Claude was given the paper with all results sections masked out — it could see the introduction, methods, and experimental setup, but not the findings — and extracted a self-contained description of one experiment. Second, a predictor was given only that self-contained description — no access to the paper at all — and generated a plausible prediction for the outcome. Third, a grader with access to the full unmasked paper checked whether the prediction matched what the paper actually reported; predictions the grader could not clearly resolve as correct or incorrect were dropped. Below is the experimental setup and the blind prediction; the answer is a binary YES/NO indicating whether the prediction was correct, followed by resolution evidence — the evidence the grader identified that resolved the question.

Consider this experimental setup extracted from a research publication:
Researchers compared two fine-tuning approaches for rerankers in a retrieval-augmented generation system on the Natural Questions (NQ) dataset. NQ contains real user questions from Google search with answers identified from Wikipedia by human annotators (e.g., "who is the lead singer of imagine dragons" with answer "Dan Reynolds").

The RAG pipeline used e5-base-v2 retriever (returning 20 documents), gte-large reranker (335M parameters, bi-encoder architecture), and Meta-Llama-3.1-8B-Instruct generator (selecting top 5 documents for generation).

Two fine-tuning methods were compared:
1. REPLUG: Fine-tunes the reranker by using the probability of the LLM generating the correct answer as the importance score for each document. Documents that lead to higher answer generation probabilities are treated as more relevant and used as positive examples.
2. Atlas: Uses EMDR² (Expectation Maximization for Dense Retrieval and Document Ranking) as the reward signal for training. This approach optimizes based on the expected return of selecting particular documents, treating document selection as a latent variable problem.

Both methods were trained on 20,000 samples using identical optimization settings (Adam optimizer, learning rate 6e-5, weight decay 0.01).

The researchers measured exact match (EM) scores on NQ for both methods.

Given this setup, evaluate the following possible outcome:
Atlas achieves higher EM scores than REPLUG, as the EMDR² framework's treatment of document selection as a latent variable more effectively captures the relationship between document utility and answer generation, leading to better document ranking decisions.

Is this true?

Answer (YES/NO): YES